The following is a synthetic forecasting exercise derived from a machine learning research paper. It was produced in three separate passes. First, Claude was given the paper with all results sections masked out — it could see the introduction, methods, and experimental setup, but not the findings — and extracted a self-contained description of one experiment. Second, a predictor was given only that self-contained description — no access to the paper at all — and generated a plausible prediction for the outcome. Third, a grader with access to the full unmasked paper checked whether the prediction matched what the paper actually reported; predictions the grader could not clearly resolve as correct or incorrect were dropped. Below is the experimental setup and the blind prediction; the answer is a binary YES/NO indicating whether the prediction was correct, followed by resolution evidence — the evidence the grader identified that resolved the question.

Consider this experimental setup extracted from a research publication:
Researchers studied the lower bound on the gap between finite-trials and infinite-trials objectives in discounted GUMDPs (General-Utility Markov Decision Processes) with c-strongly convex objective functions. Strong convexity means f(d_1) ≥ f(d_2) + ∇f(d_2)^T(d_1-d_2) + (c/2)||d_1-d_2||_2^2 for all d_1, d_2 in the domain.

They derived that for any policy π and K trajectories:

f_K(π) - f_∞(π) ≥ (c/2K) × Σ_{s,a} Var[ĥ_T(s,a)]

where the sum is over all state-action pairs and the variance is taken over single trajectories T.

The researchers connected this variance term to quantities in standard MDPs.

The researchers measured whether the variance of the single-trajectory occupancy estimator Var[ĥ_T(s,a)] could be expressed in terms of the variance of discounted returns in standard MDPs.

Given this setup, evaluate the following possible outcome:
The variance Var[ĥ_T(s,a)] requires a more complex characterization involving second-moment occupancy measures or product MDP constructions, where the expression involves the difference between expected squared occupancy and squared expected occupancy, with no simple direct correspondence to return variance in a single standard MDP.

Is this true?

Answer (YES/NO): NO